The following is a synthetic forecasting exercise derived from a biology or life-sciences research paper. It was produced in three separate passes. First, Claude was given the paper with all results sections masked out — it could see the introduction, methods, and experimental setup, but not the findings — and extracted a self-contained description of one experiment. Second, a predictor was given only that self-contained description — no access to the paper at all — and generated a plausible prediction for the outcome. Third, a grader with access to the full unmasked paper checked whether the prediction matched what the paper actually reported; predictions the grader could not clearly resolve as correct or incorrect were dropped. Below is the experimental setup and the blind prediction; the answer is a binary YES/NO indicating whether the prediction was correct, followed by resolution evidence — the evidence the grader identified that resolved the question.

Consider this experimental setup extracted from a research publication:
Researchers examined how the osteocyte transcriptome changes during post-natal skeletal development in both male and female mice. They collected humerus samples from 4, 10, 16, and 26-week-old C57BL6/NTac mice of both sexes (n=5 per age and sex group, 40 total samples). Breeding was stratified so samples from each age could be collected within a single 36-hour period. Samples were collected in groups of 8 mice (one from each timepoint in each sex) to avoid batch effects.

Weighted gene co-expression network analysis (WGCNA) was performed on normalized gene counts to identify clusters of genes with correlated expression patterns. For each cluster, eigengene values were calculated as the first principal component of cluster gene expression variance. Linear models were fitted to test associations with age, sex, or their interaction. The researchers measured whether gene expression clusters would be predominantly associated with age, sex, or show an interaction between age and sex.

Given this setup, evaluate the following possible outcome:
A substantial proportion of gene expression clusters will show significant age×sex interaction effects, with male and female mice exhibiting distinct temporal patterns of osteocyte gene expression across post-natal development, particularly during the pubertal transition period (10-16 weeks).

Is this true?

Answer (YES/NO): NO